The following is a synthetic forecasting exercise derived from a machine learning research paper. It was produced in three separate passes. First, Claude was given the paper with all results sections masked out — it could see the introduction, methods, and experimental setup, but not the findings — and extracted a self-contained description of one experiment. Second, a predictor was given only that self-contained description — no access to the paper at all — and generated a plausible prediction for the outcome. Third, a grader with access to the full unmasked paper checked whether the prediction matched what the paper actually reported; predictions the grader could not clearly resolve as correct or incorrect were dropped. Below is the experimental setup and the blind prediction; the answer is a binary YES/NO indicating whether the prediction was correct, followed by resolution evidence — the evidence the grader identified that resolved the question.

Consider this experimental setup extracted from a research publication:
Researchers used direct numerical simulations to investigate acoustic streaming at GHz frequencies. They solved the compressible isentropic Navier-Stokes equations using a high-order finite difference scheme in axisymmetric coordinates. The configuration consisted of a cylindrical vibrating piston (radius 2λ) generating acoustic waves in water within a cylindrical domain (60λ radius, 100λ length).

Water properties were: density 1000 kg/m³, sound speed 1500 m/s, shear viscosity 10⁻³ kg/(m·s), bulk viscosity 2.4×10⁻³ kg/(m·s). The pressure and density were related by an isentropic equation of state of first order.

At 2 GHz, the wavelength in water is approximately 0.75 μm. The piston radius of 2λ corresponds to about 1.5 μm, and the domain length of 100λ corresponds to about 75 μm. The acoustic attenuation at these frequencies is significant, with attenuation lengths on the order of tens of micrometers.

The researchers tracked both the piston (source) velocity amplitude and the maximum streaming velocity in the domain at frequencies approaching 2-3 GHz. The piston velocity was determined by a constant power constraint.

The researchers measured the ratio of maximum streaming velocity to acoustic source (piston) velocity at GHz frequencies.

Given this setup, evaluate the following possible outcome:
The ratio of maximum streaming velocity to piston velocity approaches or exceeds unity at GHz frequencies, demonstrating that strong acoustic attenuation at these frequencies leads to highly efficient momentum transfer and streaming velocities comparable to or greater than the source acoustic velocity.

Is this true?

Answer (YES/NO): YES